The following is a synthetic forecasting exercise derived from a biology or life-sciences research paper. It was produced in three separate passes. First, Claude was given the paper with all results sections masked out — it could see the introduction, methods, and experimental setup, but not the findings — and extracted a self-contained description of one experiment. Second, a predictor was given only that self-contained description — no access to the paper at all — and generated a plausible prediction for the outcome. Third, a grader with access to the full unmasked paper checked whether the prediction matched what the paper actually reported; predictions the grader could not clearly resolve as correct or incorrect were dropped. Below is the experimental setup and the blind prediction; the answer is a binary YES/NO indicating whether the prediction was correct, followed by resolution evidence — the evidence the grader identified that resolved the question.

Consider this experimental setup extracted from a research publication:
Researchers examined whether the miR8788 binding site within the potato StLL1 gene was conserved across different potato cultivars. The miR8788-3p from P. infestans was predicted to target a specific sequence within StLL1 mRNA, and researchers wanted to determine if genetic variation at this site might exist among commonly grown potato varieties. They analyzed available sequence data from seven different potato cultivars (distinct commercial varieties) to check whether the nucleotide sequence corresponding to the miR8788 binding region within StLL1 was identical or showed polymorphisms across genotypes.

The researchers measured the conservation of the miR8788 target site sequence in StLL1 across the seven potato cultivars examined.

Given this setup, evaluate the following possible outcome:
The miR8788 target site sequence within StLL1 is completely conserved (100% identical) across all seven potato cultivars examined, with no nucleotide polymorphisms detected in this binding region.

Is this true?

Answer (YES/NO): YES